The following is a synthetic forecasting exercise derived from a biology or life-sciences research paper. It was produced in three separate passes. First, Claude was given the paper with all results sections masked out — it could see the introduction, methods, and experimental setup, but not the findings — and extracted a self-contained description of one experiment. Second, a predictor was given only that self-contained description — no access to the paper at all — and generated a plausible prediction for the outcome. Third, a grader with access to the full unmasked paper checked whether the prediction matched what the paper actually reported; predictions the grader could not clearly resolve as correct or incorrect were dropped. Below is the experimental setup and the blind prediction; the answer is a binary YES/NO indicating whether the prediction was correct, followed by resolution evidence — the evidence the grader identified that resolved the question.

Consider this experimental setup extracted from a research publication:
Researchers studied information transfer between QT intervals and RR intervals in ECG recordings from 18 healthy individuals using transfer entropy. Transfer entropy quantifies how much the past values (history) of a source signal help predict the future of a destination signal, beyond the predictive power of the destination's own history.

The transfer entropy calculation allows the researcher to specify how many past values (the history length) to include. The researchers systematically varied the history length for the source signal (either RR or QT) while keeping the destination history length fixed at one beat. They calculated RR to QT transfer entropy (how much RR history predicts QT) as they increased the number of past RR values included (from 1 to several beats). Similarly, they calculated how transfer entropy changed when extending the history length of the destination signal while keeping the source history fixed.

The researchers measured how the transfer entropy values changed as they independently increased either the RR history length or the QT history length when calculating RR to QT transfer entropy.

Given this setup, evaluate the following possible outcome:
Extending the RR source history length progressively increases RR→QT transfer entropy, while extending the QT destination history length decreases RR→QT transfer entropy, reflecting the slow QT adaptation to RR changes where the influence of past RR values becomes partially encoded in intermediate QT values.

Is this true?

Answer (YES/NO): YES